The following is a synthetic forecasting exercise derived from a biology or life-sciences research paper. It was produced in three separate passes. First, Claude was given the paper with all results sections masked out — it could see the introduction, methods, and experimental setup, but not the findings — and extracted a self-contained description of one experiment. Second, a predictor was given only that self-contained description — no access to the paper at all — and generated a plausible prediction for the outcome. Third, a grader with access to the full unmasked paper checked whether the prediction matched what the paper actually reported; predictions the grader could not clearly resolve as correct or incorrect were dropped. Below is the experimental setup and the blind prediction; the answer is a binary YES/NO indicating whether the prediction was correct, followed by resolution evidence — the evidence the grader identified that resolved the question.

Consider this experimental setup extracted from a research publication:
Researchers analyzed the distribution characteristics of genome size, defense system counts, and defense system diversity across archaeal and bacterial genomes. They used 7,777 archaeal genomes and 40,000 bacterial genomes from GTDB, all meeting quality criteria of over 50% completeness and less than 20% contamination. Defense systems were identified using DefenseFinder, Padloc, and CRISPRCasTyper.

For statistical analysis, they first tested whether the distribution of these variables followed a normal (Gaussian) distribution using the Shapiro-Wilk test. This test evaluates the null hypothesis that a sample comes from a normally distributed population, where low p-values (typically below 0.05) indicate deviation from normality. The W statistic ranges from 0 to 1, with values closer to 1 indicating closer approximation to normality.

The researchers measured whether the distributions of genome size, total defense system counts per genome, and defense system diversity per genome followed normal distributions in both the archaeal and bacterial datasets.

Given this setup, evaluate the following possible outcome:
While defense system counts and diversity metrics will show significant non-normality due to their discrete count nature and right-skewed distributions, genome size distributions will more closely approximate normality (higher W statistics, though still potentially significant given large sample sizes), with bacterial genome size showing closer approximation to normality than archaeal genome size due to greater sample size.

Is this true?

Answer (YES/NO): NO